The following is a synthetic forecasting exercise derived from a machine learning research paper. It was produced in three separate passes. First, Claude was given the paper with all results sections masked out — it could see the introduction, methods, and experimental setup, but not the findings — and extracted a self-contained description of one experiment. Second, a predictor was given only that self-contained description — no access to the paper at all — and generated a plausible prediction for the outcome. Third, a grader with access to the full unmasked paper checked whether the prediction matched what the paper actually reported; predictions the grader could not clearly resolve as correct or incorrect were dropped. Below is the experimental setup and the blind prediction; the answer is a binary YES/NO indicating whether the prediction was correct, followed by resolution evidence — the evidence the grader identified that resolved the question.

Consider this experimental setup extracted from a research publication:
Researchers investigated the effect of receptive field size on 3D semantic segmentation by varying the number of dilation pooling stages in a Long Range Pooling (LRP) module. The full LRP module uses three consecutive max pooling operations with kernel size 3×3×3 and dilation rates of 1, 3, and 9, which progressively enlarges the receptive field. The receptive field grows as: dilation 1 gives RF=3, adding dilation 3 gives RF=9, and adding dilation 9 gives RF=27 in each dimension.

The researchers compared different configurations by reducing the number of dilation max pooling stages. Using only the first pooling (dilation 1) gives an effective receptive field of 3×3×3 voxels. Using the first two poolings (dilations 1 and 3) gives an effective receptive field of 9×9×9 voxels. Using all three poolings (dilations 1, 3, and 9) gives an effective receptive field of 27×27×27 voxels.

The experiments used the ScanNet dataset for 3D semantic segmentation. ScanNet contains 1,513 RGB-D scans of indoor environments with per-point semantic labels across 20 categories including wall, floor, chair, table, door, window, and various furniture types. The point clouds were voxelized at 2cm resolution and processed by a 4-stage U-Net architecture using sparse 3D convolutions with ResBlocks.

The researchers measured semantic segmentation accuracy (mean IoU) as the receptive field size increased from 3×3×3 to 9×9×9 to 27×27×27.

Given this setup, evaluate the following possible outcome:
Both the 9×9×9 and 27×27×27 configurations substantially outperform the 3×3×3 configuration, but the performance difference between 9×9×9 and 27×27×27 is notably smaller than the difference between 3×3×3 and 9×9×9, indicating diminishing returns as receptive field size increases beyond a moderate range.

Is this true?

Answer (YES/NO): NO